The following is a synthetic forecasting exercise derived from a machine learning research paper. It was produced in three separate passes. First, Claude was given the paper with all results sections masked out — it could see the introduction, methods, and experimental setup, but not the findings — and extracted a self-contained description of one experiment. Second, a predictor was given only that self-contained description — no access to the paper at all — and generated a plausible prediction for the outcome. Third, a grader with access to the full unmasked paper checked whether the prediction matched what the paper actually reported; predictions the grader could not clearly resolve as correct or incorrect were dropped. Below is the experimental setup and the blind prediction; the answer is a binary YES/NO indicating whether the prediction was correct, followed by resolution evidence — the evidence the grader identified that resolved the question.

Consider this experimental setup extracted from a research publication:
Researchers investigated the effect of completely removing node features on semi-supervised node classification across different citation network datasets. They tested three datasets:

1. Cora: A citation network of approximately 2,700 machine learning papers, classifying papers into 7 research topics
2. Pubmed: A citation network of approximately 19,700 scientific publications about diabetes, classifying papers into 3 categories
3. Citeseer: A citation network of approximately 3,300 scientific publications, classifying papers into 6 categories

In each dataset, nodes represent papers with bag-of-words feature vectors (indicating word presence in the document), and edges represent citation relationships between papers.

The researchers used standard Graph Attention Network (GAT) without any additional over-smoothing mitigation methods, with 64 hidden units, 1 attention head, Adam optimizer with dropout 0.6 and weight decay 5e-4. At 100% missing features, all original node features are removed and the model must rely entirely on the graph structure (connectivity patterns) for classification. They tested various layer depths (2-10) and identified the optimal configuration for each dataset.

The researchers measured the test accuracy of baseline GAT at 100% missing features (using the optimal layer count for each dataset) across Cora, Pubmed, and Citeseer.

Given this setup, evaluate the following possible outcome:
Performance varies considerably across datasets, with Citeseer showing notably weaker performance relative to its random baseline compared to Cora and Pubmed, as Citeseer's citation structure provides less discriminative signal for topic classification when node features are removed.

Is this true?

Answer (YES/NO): NO